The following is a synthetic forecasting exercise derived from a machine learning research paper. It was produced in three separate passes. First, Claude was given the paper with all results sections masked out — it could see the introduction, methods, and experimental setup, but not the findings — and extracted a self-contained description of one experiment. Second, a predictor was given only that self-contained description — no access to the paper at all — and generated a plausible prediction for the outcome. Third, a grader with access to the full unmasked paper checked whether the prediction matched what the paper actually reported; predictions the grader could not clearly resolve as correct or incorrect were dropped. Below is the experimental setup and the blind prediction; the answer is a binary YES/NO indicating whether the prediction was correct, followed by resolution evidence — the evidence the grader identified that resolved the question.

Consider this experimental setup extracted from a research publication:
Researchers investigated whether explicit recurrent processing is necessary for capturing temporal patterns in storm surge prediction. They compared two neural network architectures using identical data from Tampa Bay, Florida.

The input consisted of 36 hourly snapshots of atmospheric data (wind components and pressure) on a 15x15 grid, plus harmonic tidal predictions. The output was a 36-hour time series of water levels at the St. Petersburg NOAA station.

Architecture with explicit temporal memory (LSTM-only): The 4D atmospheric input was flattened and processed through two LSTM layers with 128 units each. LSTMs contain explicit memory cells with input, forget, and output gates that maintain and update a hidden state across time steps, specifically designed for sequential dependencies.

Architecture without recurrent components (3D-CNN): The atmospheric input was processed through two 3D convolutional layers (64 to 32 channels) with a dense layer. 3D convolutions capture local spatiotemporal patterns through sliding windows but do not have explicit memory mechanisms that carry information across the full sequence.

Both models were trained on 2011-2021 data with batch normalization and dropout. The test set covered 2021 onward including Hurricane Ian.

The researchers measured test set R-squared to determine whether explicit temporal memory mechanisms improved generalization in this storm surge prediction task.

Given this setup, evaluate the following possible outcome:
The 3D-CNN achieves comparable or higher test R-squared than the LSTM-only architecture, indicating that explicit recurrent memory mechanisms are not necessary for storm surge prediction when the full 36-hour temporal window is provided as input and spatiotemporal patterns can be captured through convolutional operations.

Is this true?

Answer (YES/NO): YES